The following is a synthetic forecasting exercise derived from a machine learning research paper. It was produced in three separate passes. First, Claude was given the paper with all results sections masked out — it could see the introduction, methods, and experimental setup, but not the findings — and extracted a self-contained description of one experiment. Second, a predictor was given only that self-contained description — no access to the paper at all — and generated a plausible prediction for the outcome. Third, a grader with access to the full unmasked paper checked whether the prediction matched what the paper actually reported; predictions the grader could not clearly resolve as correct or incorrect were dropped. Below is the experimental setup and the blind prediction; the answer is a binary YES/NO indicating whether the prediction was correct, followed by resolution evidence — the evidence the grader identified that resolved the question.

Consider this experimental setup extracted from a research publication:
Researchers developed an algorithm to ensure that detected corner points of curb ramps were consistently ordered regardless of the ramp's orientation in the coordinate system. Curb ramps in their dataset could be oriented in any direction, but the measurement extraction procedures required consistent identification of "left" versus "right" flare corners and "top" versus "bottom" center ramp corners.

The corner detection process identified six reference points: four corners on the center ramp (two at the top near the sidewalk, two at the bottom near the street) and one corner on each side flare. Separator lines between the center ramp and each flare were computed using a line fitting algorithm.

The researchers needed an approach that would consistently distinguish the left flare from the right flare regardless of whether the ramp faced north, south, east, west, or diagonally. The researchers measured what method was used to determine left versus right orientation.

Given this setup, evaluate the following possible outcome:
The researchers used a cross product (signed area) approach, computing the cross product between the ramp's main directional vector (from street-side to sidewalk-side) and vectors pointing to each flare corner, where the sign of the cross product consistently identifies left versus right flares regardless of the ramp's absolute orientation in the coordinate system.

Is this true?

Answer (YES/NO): NO